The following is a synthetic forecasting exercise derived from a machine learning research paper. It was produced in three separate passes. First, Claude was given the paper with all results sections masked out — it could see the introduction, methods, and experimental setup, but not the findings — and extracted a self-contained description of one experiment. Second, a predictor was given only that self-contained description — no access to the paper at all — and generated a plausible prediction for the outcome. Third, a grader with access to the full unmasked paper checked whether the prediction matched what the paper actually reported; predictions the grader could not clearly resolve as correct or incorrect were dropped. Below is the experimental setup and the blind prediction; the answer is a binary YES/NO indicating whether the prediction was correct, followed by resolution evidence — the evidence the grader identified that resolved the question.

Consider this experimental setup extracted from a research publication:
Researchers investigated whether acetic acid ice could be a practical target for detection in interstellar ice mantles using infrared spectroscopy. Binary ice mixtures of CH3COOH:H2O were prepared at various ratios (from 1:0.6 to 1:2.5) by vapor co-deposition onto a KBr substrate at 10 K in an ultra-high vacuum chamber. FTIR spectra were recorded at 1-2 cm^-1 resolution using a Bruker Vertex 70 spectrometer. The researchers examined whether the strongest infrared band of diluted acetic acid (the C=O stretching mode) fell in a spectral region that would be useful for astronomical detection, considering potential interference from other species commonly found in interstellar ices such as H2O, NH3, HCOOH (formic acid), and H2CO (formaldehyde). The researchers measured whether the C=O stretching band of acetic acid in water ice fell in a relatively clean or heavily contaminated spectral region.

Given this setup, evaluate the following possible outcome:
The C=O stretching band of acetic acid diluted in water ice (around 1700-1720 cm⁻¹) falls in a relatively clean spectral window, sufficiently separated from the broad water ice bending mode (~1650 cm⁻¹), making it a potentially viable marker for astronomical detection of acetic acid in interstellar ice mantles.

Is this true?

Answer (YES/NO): YES